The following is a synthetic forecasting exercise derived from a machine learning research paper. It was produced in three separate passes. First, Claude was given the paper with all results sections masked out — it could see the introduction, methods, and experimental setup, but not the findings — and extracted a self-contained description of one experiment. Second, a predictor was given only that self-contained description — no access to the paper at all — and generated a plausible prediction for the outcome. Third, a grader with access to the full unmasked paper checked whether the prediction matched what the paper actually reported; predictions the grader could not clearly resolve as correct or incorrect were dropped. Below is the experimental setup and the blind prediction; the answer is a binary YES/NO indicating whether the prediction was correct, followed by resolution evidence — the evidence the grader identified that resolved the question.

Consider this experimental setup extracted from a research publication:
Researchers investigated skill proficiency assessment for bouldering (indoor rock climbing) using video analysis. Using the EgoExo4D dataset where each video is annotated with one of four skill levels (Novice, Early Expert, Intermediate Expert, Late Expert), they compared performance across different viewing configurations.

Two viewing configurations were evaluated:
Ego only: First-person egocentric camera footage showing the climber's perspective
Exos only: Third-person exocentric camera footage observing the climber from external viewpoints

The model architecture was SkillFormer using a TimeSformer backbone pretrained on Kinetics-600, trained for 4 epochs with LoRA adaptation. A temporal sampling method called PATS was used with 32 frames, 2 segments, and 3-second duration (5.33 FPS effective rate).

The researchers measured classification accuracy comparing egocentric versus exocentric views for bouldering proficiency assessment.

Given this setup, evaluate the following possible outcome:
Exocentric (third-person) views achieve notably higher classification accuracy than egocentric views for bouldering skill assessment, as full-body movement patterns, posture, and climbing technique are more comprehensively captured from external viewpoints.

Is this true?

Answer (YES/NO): NO